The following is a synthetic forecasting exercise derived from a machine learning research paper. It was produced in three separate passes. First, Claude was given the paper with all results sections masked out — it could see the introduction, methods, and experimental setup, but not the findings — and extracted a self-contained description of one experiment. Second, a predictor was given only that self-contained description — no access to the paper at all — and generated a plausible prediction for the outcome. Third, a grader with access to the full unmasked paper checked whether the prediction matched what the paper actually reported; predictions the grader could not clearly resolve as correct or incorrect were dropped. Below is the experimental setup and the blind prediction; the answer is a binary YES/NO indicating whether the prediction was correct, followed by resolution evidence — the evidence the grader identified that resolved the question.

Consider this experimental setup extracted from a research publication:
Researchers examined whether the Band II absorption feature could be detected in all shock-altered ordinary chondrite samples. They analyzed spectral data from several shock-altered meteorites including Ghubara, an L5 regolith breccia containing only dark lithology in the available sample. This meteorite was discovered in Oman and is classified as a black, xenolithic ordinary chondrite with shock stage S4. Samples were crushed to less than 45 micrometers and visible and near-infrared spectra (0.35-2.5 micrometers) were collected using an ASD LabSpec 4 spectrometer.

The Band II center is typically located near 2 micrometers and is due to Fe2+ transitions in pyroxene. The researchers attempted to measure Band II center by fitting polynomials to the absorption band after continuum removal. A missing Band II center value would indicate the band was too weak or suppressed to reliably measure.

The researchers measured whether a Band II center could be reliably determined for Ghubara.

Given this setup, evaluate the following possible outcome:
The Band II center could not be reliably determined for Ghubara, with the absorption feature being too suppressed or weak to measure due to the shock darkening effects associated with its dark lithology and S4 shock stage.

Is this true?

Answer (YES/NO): YES